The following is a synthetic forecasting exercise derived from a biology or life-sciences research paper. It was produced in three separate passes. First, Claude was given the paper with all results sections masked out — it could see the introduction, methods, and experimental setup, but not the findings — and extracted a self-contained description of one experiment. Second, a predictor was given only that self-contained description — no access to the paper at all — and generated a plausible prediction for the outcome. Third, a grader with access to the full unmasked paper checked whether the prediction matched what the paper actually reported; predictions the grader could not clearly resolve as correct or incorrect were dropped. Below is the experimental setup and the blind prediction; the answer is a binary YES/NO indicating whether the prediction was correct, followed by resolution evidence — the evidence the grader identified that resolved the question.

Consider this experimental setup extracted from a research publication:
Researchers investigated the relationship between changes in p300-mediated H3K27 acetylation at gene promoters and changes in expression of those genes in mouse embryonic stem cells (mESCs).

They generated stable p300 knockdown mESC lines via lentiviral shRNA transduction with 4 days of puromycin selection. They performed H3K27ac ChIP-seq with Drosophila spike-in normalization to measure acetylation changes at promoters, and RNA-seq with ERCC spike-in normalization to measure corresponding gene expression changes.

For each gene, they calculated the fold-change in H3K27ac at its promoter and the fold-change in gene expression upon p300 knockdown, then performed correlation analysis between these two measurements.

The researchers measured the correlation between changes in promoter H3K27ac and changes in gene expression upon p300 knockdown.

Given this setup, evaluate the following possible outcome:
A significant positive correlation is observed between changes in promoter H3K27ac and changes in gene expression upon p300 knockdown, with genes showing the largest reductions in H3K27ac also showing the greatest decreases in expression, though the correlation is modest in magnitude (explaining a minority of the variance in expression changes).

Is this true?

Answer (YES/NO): YES